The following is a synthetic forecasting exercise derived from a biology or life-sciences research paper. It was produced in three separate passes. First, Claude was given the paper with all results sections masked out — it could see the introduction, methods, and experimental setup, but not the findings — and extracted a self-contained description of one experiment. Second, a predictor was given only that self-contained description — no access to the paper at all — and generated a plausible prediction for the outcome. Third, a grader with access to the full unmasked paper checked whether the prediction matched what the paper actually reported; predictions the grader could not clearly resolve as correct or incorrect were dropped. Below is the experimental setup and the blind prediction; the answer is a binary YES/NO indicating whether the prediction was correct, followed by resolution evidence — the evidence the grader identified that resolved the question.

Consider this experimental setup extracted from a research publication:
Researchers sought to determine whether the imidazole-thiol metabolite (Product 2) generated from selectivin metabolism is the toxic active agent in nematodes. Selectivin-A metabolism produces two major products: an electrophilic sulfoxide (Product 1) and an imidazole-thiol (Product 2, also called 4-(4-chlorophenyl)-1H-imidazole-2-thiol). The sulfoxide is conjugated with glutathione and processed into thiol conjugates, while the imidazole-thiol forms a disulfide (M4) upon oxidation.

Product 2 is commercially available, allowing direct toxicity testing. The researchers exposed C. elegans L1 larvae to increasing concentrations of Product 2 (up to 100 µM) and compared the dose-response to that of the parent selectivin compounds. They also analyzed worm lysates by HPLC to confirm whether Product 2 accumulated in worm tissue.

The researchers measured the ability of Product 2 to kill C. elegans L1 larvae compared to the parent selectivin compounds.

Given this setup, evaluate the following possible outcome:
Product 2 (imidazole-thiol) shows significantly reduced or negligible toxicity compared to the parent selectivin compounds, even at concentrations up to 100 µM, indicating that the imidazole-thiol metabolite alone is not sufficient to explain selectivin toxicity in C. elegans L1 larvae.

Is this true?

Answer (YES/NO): YES